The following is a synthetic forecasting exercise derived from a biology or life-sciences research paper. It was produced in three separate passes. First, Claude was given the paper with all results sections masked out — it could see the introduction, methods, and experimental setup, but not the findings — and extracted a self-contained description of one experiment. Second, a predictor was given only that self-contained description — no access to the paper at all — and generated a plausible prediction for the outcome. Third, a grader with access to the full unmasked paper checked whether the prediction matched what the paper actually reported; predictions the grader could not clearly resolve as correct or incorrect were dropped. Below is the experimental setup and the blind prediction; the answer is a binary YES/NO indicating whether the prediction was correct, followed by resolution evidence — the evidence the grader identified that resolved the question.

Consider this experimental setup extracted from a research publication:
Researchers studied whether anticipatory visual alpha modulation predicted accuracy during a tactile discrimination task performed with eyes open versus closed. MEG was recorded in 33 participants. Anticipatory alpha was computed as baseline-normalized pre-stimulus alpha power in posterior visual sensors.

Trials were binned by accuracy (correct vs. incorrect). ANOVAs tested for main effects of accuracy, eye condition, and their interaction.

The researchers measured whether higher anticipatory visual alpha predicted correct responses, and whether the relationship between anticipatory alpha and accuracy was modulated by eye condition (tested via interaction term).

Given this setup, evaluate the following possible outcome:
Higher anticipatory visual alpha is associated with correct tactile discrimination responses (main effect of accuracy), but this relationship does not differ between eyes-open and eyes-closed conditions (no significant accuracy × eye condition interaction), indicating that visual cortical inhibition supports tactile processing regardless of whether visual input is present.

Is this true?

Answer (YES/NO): YES